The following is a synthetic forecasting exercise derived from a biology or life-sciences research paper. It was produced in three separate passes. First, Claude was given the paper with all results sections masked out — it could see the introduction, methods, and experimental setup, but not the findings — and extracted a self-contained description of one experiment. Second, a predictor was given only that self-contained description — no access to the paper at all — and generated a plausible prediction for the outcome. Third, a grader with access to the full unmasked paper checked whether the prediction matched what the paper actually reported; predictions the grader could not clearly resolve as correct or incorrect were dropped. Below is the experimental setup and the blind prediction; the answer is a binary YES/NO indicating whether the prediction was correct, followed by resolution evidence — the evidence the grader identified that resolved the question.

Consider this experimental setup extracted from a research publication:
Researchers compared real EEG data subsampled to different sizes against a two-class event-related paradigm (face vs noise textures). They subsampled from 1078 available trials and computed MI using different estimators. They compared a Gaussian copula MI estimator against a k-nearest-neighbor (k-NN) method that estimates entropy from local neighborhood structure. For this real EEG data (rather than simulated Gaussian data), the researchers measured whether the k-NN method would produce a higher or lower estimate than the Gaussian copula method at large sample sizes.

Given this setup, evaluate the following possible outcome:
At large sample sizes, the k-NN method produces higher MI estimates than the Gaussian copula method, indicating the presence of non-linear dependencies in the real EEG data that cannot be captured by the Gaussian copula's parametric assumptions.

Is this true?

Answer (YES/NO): YES